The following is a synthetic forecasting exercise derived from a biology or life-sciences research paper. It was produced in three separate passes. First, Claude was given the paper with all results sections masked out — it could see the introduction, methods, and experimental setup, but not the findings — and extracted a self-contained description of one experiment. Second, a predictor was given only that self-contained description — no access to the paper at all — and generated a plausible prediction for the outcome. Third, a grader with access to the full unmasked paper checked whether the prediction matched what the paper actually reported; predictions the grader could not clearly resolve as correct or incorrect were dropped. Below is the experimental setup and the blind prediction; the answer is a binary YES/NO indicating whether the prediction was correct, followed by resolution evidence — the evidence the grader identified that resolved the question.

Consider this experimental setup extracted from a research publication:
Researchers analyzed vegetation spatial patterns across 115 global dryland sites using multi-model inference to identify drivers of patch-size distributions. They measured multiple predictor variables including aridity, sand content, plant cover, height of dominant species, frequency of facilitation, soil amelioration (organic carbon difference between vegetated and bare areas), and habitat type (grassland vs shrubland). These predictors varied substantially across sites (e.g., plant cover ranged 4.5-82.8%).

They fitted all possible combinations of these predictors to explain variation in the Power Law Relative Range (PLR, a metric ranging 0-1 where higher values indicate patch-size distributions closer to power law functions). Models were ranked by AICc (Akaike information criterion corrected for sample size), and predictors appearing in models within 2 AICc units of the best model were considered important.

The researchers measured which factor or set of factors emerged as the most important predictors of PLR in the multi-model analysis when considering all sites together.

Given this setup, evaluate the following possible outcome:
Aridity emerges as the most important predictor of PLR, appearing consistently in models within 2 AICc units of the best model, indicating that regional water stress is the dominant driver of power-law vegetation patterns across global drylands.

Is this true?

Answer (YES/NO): NO